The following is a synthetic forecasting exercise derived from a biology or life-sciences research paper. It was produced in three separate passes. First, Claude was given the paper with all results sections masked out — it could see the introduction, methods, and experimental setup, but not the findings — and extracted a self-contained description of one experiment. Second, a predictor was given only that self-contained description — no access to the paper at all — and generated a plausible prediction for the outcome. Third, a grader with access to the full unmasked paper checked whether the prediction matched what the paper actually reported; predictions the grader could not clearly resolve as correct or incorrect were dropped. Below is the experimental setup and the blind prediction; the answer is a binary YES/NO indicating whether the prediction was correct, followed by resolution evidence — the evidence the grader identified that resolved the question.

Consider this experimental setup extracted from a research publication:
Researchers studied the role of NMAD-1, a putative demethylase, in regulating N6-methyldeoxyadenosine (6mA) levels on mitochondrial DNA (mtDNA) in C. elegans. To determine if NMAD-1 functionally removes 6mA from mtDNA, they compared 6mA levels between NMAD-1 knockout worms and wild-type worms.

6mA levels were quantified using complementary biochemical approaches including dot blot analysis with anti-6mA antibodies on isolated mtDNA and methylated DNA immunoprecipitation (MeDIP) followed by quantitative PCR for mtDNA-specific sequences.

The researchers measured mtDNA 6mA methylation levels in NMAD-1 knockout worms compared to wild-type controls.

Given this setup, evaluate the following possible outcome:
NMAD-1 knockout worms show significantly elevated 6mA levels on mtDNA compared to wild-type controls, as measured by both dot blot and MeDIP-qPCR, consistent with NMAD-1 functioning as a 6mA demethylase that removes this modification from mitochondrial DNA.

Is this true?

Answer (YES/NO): YES